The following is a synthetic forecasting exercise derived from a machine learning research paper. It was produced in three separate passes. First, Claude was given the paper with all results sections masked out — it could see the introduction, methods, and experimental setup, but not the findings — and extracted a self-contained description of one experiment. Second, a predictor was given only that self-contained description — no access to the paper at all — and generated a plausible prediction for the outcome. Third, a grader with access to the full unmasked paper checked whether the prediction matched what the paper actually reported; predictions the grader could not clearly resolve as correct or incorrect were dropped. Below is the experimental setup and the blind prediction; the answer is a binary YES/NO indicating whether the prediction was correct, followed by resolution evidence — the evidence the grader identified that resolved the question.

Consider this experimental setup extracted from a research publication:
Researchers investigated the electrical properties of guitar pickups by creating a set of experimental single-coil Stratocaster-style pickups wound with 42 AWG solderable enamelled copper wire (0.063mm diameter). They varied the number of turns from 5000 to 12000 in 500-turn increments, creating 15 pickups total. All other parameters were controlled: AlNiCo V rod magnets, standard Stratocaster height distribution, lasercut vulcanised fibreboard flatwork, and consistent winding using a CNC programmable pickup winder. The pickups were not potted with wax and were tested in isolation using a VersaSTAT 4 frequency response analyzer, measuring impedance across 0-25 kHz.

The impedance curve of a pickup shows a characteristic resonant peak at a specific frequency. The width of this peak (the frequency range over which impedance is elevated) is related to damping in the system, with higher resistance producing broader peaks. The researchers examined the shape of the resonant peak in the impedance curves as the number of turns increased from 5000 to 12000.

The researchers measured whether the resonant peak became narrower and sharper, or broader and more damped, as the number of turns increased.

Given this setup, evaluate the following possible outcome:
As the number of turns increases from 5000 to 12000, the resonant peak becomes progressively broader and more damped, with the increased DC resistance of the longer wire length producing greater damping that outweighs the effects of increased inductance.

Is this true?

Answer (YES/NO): NO